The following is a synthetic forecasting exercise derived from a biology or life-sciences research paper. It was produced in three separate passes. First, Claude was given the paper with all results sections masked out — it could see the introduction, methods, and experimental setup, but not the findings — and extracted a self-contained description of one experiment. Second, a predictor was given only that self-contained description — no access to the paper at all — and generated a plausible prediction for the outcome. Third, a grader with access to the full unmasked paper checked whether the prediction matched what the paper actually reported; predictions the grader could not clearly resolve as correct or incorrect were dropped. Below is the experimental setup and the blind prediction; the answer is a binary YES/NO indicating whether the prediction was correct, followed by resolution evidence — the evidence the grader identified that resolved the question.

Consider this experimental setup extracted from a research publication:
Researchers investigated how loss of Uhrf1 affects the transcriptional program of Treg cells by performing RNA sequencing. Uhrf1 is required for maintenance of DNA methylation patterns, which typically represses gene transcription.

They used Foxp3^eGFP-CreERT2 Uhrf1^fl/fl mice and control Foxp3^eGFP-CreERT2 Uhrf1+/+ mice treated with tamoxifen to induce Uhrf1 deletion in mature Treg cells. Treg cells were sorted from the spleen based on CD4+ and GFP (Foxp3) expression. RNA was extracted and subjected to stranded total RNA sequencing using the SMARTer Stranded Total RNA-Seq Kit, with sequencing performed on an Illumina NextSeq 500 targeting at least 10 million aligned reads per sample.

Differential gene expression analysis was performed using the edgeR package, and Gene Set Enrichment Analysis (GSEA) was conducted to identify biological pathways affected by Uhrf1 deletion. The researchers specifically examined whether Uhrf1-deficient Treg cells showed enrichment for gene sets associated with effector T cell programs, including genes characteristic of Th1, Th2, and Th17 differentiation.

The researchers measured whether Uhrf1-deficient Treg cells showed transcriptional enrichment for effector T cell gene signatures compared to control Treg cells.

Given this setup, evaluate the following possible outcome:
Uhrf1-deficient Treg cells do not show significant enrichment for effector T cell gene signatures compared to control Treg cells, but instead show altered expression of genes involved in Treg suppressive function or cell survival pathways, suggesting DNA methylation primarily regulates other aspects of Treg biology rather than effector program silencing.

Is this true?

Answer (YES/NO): NO